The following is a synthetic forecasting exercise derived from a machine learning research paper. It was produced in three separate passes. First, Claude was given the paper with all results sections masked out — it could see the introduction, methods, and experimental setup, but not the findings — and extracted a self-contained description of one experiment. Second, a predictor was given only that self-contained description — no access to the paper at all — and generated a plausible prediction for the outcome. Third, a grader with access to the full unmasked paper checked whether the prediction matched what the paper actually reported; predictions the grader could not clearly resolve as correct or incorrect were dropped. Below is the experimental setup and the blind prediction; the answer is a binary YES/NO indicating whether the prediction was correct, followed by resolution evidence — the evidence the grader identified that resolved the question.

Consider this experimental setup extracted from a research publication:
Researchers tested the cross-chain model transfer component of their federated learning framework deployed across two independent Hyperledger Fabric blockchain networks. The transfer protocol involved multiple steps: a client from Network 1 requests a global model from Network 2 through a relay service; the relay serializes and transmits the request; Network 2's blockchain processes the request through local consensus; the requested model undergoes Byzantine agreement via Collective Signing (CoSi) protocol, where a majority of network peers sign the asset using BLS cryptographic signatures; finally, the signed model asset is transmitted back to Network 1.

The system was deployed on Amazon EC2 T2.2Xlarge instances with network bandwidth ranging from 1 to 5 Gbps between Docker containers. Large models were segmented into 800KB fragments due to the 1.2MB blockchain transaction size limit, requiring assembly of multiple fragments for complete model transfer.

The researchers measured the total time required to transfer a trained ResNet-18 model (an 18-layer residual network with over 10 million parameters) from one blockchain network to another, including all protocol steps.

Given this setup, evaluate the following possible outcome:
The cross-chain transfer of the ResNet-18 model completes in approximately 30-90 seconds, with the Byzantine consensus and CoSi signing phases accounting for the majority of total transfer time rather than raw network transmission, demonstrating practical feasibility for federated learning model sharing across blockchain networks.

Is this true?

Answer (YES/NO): NO